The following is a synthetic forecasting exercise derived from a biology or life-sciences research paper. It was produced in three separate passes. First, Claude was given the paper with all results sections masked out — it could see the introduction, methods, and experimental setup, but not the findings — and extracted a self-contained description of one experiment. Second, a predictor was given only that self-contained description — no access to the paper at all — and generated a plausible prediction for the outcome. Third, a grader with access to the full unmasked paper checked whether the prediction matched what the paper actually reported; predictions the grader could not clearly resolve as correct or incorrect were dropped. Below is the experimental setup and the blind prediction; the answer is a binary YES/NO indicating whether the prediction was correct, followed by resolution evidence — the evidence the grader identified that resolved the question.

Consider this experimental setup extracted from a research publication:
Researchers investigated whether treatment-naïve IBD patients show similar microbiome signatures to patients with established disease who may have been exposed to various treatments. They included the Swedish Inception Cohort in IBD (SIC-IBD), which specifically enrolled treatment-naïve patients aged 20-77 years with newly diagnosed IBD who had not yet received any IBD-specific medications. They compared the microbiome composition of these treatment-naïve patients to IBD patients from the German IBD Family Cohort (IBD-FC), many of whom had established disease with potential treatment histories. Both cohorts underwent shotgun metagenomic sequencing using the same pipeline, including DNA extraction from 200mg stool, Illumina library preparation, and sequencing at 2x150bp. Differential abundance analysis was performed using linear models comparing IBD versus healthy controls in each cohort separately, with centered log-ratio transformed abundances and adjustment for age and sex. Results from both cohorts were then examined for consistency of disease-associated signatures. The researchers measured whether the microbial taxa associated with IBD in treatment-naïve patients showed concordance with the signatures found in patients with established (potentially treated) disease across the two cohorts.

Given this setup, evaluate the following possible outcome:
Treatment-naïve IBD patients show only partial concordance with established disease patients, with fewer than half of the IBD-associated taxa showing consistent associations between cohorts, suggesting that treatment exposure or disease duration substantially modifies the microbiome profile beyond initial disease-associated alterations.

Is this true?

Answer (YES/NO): NO